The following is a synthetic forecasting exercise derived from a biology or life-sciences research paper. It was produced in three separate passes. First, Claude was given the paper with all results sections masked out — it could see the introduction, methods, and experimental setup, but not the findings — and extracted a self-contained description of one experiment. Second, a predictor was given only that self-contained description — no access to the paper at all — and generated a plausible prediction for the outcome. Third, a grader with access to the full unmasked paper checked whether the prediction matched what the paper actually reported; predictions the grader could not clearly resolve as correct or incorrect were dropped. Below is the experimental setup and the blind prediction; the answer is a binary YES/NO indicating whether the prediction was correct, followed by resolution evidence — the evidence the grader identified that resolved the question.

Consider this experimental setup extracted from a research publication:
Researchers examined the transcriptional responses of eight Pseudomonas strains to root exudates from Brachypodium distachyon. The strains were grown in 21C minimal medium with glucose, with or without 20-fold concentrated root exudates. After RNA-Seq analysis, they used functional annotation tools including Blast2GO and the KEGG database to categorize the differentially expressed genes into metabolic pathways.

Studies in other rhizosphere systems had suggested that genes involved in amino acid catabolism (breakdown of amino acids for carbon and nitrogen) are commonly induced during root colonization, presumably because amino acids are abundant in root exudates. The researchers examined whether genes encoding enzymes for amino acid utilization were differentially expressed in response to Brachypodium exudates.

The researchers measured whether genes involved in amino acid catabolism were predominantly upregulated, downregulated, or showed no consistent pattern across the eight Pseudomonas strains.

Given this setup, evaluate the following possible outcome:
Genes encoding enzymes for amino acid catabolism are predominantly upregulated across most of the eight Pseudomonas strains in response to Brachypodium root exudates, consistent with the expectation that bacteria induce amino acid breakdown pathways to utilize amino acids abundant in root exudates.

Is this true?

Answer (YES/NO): NO